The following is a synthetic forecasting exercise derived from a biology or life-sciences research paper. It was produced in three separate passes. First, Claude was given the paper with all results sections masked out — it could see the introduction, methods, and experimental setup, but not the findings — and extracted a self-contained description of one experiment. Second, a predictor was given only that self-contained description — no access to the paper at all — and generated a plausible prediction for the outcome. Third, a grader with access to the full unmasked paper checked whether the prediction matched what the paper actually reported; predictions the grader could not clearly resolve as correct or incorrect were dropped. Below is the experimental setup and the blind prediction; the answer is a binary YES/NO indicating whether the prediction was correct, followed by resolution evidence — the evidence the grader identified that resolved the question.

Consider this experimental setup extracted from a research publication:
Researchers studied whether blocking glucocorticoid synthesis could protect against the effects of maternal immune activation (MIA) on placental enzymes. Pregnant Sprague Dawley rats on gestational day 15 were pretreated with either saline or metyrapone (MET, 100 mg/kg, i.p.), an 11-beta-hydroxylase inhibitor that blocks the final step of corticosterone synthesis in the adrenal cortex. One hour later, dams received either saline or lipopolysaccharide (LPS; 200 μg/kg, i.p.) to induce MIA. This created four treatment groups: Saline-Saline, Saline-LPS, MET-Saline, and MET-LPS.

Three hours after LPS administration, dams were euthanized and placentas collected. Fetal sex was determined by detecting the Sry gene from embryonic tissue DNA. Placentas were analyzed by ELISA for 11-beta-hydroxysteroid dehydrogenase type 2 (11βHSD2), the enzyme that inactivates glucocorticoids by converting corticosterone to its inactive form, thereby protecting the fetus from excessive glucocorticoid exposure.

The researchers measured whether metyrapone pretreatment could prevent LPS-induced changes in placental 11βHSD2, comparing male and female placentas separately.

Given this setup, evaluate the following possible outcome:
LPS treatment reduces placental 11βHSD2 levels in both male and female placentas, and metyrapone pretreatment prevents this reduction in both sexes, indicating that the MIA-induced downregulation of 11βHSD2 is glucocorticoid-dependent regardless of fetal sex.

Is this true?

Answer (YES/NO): NO